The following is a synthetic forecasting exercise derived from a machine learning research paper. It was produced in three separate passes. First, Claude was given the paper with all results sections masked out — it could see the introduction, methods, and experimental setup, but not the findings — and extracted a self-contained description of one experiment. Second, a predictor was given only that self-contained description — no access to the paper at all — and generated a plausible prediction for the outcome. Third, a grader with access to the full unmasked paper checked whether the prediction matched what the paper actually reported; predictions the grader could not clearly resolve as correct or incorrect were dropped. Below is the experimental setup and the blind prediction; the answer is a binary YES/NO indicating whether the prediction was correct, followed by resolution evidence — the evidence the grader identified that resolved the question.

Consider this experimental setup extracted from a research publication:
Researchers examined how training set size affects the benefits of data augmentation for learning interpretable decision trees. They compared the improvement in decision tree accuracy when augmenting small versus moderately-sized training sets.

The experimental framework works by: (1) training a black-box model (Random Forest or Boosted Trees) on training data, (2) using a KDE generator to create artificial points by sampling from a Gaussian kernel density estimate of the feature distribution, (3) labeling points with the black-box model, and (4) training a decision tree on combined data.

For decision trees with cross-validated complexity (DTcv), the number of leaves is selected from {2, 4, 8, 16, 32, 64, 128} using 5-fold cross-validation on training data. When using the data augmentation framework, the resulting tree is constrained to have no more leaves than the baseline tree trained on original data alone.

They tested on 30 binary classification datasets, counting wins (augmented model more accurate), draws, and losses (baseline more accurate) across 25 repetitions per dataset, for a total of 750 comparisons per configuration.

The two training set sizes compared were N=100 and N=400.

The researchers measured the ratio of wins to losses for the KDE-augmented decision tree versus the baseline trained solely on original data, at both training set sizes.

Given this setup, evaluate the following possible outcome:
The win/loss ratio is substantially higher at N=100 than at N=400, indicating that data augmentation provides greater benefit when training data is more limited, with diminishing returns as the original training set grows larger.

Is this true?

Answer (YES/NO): YES